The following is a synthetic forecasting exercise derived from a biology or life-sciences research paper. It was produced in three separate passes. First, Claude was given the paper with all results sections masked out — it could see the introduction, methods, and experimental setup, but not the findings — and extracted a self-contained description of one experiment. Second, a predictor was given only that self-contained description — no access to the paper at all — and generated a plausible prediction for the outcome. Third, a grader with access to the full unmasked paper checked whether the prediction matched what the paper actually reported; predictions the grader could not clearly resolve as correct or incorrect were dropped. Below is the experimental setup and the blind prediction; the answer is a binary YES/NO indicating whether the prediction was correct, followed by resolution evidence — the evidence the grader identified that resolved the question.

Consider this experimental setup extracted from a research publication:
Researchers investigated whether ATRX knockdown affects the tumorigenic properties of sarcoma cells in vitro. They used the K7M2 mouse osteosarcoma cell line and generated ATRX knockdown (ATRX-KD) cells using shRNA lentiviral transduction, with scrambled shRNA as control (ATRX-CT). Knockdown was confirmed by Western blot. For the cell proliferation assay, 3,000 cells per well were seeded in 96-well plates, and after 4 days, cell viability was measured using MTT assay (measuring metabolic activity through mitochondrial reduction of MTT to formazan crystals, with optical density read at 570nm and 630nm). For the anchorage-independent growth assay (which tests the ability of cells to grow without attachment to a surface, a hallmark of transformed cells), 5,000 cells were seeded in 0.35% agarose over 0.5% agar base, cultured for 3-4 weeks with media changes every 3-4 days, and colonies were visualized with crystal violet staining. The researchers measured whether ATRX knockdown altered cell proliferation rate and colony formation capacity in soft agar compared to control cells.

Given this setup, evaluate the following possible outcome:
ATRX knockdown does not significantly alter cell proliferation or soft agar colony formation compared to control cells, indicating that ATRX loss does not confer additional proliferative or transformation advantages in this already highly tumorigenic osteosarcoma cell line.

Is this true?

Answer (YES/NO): YES